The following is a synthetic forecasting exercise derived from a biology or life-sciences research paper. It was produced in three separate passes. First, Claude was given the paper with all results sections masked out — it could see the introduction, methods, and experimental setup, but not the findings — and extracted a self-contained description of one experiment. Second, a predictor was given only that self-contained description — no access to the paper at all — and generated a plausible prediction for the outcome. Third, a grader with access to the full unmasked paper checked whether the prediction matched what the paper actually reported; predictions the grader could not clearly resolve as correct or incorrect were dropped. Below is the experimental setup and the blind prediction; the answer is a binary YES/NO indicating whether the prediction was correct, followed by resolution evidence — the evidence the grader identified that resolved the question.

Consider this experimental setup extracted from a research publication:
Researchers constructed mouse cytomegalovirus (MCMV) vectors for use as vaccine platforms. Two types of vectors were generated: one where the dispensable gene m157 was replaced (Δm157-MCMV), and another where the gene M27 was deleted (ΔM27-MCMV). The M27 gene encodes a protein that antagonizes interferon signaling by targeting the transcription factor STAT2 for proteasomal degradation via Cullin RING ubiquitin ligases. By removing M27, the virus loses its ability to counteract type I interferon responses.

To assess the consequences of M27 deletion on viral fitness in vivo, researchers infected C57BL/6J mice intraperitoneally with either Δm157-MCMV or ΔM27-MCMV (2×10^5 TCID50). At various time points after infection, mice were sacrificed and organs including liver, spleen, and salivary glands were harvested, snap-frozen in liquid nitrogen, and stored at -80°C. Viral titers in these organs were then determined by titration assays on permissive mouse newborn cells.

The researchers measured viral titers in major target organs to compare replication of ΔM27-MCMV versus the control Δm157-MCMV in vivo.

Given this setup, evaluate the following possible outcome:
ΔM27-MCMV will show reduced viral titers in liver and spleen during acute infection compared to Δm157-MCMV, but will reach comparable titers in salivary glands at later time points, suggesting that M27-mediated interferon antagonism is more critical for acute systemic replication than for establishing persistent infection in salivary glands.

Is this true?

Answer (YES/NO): NO